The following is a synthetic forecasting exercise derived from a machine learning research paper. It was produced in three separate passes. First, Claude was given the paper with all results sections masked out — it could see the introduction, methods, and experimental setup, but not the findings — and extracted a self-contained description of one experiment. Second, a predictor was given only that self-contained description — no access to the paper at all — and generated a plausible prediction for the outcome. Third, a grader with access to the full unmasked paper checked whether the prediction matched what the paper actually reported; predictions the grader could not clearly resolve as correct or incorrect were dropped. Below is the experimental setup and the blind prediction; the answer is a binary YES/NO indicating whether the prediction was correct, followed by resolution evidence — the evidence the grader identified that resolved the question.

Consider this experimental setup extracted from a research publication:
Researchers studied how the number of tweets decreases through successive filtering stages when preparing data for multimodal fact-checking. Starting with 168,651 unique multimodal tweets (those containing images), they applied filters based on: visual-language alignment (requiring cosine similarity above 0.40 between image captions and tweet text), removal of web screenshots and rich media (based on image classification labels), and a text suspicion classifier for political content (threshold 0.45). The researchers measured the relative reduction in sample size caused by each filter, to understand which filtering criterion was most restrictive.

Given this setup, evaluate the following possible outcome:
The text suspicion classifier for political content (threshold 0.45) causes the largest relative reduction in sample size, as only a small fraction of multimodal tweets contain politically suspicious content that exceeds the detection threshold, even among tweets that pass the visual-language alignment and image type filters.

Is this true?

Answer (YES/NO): YES